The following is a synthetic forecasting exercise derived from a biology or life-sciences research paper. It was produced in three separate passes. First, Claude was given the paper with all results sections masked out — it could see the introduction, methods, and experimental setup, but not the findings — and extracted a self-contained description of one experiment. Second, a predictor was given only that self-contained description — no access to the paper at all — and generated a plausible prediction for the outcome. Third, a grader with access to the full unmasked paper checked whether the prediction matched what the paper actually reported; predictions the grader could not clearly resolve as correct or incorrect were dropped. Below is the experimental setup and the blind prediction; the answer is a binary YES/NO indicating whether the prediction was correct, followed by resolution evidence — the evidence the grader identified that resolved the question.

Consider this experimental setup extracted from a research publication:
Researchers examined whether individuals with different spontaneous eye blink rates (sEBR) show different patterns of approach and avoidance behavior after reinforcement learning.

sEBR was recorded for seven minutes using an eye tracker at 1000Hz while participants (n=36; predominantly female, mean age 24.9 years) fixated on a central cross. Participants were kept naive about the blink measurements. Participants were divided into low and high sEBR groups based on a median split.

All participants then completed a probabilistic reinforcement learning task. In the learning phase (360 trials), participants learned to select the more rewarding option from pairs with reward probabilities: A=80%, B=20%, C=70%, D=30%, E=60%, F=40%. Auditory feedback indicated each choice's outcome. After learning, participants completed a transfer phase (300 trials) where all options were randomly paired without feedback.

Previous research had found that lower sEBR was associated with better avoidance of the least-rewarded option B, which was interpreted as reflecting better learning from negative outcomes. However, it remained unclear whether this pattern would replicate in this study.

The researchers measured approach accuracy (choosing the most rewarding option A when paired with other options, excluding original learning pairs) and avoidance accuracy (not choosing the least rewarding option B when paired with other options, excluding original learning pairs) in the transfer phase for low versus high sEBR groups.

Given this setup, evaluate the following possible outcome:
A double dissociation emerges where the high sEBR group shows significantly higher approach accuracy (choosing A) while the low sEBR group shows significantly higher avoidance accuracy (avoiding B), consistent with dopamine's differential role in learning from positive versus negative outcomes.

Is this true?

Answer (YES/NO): NO